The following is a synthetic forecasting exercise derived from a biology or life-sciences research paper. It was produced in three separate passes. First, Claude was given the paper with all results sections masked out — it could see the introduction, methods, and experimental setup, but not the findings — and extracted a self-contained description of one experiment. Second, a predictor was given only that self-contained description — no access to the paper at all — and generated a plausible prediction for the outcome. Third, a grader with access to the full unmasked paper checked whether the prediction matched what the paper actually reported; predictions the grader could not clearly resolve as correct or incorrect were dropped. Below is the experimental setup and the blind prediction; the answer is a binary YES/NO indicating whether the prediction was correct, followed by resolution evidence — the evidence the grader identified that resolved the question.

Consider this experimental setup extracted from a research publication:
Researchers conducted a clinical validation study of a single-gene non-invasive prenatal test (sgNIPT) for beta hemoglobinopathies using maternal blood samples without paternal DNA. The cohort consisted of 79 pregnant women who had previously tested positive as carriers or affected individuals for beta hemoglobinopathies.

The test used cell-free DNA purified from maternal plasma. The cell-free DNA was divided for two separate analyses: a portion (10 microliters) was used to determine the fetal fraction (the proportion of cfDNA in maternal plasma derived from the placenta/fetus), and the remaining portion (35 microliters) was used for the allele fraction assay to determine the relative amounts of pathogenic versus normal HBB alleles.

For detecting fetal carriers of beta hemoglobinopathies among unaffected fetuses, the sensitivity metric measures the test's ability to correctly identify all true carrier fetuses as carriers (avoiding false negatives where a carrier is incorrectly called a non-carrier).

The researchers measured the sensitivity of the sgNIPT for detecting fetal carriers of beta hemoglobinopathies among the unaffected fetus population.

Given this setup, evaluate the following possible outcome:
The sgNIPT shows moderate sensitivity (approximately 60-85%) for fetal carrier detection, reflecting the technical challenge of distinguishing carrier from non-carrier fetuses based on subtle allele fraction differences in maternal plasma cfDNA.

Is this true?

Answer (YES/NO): NO